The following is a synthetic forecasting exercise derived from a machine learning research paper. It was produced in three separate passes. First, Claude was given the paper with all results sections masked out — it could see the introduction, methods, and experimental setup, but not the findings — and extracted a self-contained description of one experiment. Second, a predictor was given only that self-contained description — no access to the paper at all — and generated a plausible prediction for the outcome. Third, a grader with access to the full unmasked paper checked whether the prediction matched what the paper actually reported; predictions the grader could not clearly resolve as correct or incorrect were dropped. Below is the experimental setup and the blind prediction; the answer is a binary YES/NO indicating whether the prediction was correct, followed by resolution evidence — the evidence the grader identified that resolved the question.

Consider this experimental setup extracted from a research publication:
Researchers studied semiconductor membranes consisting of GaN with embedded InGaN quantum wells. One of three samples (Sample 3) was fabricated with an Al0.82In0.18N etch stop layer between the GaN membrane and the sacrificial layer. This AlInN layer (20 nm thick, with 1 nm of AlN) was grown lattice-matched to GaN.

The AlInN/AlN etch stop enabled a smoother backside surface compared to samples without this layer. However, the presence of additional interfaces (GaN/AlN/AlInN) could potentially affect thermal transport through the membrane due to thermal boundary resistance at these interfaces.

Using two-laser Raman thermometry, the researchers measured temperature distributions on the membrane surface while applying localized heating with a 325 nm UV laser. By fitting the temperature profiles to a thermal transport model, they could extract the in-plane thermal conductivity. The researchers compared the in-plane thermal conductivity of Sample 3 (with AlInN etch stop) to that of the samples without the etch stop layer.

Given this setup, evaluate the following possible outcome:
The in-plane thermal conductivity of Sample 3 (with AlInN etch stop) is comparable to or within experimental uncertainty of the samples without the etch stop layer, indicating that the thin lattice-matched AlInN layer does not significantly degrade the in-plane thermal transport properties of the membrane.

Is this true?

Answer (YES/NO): NO